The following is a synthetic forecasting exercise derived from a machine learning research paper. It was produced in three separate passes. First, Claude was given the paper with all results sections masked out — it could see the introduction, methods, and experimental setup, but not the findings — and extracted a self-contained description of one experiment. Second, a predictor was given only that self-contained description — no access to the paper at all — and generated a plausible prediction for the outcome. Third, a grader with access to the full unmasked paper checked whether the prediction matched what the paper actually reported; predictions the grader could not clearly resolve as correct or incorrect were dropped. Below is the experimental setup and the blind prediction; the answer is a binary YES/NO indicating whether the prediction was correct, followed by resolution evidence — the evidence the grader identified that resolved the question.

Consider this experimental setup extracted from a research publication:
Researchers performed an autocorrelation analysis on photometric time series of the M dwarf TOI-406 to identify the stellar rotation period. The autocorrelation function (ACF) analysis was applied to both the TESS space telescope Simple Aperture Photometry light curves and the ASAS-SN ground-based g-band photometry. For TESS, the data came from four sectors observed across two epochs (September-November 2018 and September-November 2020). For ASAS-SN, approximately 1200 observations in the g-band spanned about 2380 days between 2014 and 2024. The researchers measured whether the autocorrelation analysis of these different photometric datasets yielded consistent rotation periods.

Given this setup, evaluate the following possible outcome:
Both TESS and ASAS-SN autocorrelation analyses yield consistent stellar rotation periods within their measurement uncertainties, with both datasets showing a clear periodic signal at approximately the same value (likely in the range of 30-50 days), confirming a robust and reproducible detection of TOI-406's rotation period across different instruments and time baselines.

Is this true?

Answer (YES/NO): NO